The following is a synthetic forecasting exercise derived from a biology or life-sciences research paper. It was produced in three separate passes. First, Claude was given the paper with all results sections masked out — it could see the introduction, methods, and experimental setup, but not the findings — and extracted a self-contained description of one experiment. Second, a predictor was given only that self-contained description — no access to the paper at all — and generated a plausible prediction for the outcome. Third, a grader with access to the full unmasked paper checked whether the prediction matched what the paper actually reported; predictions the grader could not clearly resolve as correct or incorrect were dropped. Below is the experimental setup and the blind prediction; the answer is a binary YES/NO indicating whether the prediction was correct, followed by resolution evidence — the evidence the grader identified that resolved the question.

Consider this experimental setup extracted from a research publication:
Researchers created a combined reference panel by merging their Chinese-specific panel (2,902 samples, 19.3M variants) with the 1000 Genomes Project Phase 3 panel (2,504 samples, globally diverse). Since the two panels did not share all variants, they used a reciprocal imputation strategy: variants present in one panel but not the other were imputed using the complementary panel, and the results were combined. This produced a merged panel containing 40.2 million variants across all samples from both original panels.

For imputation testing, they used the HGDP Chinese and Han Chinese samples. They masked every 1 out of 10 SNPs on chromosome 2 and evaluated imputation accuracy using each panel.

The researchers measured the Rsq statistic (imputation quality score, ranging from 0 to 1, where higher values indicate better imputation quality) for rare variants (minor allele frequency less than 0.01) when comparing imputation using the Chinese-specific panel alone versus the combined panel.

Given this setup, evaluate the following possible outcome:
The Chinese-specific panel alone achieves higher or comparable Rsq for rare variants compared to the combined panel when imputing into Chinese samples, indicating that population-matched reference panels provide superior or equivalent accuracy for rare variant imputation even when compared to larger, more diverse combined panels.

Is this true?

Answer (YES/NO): NO